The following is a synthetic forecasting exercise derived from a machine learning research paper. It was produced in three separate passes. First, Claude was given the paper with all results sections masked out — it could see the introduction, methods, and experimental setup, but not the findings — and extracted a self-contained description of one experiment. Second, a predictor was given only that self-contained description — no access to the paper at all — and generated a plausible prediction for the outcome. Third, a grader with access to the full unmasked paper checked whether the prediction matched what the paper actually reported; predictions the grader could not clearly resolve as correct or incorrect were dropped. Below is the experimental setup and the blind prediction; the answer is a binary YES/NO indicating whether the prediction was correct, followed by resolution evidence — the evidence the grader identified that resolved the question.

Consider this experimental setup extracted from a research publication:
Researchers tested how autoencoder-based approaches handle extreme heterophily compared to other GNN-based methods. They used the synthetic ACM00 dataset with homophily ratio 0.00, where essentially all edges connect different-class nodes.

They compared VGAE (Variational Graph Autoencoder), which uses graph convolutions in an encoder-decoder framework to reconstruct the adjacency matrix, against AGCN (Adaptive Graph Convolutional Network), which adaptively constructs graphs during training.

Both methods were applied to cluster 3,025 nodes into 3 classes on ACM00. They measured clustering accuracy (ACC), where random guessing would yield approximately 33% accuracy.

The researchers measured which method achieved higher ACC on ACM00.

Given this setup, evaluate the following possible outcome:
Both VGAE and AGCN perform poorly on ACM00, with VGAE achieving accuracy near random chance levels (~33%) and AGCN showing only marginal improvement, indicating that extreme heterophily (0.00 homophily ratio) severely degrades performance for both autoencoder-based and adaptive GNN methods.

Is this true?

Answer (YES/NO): YES